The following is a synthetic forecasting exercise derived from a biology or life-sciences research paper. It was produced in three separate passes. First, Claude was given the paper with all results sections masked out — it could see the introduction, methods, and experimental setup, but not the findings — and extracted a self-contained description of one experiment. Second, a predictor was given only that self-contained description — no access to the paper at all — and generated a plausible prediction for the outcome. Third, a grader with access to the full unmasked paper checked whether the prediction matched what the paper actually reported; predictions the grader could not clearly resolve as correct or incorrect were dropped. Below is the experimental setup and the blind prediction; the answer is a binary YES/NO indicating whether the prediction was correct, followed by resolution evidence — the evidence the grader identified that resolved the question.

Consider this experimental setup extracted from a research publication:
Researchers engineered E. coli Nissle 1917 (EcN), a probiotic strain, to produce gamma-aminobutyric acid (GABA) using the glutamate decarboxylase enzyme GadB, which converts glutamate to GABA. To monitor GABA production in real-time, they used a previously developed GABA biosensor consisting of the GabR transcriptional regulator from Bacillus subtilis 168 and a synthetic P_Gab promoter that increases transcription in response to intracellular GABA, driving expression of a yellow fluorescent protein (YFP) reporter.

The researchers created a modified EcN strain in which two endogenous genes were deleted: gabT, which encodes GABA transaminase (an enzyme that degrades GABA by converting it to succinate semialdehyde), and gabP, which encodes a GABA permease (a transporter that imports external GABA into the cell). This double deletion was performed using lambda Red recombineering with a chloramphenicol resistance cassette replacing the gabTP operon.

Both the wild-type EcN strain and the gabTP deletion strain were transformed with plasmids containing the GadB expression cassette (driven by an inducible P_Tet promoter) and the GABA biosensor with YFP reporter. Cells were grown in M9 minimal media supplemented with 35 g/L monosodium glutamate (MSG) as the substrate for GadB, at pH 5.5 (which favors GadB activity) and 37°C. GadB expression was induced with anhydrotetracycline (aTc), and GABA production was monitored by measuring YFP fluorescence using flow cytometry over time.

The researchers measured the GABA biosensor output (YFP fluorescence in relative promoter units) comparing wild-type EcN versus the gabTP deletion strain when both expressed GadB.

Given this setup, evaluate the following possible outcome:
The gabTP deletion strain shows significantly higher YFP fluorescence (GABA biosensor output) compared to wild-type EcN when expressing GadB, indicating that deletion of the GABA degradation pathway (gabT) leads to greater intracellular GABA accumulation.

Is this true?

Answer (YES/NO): NO